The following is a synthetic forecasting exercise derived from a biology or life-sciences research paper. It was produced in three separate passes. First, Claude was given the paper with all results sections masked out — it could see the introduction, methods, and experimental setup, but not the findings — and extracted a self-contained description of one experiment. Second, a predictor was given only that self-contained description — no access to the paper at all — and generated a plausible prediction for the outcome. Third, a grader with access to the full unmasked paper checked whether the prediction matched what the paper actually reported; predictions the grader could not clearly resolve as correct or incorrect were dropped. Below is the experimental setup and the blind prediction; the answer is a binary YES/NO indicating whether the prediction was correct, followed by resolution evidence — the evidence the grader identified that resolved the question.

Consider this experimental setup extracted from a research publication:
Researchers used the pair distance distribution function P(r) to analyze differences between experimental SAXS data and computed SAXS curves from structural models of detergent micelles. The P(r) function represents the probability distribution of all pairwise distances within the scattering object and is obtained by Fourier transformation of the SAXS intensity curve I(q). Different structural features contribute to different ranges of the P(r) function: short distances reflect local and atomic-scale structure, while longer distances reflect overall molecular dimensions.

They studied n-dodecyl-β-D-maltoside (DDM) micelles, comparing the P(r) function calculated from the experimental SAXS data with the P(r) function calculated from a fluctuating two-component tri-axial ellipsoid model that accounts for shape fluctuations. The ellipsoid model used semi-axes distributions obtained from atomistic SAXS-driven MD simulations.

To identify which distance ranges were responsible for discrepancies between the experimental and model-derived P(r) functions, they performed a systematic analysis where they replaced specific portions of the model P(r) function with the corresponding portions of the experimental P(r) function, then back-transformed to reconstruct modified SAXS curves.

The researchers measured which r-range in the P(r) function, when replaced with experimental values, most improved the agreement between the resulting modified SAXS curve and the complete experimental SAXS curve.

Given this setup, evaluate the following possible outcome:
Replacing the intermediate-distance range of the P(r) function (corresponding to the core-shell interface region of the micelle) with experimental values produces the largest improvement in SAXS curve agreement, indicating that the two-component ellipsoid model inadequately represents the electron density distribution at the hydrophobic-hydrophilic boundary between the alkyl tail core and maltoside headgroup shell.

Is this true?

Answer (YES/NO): NO